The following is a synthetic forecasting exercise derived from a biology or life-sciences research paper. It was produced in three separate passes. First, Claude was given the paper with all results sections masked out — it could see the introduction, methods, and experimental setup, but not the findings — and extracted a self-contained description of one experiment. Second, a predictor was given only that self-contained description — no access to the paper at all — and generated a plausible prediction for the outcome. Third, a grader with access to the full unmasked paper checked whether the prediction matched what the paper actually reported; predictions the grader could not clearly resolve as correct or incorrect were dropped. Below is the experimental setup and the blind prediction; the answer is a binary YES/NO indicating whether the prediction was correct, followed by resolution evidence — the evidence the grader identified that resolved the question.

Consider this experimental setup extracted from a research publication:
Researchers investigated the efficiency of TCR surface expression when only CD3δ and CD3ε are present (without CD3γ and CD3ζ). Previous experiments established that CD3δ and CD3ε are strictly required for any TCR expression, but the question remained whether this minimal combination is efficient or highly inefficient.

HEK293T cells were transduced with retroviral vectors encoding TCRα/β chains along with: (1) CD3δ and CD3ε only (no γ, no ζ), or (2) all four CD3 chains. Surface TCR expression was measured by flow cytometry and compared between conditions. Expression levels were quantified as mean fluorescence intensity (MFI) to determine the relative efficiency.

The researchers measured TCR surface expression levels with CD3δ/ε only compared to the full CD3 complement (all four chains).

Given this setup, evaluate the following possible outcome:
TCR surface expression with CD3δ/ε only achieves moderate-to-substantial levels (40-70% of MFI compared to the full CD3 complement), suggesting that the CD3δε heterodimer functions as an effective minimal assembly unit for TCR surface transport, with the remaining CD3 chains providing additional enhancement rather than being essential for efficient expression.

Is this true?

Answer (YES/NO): NO